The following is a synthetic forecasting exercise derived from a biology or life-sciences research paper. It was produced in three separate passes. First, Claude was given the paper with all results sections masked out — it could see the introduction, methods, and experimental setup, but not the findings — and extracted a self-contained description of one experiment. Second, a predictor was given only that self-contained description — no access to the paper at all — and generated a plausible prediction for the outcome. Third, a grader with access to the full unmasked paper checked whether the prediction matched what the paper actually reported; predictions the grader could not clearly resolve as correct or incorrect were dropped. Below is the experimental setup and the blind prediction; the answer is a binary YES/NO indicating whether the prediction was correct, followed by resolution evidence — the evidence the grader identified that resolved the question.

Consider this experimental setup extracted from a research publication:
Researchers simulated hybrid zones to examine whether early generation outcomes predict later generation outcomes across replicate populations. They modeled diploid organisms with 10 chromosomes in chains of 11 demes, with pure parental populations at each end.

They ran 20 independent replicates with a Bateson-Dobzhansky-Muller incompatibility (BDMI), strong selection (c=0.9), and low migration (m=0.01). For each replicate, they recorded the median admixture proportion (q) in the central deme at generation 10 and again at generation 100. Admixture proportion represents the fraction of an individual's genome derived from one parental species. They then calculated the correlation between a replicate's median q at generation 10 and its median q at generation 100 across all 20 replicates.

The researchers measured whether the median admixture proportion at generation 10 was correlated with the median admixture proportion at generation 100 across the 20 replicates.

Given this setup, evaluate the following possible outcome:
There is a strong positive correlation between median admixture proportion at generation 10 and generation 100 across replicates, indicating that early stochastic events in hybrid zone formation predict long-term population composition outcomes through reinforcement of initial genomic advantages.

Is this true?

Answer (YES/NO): YES